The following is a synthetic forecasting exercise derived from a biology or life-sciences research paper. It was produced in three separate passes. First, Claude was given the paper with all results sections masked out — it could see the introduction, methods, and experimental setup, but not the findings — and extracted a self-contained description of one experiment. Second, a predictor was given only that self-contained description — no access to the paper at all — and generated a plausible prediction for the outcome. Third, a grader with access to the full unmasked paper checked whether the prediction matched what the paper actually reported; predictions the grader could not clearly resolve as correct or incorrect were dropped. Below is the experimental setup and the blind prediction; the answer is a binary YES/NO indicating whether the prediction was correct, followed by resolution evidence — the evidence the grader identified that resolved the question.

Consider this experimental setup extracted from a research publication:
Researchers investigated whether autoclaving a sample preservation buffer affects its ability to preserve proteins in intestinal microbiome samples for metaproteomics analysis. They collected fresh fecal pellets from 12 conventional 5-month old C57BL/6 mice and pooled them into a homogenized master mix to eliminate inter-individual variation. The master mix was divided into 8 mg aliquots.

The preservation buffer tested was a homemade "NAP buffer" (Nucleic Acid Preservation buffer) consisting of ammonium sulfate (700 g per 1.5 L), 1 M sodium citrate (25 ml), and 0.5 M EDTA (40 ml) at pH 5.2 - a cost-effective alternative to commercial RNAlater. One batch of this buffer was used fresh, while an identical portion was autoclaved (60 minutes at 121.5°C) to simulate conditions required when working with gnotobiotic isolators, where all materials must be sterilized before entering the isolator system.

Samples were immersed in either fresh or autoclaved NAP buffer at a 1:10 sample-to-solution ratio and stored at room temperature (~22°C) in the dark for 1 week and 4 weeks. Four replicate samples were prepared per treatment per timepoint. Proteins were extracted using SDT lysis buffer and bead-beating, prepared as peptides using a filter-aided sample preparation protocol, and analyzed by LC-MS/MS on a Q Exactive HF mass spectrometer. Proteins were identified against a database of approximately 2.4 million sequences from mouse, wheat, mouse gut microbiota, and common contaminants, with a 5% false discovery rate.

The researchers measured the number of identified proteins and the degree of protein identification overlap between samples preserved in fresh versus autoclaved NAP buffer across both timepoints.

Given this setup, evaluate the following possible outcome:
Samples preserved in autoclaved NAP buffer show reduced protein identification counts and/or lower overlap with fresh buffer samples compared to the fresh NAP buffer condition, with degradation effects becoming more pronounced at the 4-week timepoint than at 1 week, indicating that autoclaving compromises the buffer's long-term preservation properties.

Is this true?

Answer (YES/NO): NO